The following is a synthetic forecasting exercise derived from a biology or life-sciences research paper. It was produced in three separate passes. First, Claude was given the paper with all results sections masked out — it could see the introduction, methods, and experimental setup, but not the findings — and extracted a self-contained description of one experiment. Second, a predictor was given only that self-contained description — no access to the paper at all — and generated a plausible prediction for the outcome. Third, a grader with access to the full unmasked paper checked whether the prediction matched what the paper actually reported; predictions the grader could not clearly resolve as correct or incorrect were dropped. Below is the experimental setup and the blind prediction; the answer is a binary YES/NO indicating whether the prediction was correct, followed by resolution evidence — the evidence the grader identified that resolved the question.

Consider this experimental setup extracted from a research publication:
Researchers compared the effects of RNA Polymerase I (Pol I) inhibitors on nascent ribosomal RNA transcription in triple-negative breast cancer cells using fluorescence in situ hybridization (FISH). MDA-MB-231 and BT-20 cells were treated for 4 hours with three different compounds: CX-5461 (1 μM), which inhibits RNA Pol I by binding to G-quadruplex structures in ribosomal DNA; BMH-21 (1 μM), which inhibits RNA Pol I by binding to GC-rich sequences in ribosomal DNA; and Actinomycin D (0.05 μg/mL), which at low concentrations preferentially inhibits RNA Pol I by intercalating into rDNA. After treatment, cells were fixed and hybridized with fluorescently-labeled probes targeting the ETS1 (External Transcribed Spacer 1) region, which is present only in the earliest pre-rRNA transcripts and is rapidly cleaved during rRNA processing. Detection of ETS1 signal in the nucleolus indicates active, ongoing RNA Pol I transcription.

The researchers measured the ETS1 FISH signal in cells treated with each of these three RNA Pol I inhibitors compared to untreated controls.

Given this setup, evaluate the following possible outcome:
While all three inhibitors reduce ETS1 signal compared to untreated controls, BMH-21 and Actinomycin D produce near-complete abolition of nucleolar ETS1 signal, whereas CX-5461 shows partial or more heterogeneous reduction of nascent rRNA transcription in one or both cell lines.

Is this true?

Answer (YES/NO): YES